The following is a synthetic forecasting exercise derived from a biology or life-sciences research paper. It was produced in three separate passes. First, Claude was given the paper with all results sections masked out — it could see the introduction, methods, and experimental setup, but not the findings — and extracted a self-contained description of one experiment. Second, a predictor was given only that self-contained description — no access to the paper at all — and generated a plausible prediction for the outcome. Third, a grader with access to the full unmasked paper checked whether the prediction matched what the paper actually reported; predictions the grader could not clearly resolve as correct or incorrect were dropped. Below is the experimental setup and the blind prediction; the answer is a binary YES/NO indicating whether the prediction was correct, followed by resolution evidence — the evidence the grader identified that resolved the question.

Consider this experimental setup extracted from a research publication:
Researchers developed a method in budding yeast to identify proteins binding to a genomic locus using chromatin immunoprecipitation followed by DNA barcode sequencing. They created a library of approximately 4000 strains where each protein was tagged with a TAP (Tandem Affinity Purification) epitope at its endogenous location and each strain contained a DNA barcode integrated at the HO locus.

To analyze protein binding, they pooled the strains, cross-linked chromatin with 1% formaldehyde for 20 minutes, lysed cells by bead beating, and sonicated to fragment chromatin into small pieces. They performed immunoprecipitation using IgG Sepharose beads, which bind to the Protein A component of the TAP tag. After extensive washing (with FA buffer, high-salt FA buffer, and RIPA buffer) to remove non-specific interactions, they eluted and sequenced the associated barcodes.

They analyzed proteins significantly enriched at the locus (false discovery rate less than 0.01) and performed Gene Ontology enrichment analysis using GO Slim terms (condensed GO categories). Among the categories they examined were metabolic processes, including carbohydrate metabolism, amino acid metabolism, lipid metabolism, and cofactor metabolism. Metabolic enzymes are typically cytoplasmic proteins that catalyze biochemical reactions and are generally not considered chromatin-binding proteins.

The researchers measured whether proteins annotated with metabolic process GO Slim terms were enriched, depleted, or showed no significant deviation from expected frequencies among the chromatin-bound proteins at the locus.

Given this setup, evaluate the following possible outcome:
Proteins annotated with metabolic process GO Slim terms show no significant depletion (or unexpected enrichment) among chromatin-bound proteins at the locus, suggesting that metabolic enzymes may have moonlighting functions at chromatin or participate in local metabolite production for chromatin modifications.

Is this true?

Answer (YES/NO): YES